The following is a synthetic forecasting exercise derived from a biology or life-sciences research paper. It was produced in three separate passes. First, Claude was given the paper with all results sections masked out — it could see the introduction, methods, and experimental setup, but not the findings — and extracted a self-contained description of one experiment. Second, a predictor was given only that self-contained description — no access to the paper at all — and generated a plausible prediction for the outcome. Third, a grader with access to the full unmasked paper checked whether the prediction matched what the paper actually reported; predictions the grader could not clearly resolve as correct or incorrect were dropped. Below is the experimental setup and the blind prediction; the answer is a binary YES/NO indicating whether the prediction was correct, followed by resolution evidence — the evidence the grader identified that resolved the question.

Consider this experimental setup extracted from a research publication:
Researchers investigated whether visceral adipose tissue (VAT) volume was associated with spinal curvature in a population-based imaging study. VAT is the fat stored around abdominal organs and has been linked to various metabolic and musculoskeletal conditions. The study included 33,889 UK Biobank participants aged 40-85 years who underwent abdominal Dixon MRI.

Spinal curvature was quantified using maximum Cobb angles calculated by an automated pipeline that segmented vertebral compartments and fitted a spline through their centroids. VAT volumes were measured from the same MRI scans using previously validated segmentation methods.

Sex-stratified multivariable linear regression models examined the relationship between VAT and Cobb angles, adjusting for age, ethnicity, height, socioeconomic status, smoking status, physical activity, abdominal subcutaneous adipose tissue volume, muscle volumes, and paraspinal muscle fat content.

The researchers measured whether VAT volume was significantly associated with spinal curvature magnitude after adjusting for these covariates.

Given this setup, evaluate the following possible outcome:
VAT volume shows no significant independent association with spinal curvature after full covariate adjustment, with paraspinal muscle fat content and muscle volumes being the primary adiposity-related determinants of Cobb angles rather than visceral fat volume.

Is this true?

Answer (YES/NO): NO